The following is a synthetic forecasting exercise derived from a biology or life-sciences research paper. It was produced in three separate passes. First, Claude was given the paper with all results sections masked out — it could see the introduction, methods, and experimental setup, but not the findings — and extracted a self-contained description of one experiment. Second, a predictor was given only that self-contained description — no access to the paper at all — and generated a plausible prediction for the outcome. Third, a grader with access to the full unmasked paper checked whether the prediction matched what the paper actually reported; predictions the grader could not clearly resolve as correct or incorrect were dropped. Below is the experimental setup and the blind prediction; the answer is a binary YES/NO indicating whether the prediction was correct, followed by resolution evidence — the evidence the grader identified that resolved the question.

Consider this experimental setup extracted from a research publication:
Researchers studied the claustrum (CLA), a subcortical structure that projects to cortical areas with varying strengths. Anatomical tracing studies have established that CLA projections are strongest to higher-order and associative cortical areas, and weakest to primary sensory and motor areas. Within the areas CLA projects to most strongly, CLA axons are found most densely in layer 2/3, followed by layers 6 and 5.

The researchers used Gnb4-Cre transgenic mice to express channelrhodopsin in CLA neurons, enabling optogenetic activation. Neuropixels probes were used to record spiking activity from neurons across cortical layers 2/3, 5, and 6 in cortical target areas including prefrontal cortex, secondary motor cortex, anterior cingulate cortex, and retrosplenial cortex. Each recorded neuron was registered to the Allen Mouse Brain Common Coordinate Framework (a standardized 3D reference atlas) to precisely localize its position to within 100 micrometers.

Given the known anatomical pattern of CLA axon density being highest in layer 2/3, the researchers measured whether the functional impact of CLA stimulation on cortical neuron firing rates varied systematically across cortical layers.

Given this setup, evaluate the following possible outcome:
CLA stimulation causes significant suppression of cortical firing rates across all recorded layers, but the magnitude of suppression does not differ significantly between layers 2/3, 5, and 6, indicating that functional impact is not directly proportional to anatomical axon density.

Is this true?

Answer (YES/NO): NO